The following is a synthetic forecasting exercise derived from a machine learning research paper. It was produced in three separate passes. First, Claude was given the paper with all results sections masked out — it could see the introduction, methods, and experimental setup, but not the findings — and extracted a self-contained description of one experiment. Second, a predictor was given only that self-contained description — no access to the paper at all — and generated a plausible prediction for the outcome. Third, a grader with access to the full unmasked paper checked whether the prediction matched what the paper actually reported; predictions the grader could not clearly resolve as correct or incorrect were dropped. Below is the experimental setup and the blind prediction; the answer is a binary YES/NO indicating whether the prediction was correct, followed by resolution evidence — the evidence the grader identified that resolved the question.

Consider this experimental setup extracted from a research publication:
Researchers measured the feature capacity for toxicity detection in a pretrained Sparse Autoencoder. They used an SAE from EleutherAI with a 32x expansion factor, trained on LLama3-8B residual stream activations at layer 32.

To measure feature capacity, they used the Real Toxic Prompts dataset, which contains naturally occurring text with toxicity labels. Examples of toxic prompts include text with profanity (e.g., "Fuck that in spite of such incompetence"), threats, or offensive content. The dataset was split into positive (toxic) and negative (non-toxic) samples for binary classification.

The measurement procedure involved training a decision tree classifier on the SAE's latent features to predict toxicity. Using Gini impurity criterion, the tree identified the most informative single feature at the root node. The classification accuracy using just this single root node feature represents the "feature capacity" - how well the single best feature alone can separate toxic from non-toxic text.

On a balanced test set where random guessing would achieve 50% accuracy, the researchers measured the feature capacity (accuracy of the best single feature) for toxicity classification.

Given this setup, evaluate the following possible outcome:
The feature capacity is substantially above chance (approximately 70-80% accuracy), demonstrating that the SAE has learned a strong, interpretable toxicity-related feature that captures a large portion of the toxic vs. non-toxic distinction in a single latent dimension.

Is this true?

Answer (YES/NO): NO